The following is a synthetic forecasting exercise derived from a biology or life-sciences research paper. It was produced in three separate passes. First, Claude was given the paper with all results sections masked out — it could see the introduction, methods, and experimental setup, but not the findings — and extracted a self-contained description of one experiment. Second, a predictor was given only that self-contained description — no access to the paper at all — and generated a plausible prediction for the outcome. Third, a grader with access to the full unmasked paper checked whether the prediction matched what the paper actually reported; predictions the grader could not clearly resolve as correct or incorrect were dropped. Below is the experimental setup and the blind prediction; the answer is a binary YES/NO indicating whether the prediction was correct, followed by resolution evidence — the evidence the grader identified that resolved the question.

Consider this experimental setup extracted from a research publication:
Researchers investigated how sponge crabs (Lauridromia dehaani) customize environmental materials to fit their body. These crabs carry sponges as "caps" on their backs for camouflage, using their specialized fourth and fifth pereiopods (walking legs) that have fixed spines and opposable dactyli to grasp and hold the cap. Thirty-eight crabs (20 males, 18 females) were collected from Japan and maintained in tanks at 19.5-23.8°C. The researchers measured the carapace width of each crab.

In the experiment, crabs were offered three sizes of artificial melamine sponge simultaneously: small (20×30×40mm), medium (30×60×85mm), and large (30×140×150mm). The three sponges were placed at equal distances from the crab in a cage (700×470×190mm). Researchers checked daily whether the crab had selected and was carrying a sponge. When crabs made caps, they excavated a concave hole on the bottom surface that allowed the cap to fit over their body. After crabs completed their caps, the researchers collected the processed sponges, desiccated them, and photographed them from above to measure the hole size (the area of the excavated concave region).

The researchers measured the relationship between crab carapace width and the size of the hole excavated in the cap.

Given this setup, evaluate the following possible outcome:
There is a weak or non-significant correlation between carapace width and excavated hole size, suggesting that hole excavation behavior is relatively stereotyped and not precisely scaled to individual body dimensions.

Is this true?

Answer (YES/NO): NO